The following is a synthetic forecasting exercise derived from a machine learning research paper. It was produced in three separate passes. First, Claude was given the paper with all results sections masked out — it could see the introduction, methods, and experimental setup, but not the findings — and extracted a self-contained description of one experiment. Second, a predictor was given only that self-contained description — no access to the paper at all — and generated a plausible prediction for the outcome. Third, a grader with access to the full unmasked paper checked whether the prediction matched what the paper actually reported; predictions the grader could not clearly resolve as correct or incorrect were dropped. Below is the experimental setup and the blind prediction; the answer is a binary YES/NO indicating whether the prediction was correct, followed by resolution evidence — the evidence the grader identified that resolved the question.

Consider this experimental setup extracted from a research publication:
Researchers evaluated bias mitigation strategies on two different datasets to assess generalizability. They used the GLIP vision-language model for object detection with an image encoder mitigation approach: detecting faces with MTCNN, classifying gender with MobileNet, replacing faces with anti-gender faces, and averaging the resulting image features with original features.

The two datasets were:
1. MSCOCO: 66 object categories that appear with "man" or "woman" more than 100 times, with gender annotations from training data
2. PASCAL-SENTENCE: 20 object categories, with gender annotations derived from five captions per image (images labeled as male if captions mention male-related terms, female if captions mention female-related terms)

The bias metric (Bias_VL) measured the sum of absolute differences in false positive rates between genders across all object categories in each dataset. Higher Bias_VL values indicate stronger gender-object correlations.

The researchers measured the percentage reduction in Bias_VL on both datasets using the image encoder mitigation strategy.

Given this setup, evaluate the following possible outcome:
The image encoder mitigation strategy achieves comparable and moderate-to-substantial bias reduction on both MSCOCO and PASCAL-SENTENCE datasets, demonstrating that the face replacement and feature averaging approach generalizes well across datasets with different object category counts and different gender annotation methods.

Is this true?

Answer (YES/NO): NO